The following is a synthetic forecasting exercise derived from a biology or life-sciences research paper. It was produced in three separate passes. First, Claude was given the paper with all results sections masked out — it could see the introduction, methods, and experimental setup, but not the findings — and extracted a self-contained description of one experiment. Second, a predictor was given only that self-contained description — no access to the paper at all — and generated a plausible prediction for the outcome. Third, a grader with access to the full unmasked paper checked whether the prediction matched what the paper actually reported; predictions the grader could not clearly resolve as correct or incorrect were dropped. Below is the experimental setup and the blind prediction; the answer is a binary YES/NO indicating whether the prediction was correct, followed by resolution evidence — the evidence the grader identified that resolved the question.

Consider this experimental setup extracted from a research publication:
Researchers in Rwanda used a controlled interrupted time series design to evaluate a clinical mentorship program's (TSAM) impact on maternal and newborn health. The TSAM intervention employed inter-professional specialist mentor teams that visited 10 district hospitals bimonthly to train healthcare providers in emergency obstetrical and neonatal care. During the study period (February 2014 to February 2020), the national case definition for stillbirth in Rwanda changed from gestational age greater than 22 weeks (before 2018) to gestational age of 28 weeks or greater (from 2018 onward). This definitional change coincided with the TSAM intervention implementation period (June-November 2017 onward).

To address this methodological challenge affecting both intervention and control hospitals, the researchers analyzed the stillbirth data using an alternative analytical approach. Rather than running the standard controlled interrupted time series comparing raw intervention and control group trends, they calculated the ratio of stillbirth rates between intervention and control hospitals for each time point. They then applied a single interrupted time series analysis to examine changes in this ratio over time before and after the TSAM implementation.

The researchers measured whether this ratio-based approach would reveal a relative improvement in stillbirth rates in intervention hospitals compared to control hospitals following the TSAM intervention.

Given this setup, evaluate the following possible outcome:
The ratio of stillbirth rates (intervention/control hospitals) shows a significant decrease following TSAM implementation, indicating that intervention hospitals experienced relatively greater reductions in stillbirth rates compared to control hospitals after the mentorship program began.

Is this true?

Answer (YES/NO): NO